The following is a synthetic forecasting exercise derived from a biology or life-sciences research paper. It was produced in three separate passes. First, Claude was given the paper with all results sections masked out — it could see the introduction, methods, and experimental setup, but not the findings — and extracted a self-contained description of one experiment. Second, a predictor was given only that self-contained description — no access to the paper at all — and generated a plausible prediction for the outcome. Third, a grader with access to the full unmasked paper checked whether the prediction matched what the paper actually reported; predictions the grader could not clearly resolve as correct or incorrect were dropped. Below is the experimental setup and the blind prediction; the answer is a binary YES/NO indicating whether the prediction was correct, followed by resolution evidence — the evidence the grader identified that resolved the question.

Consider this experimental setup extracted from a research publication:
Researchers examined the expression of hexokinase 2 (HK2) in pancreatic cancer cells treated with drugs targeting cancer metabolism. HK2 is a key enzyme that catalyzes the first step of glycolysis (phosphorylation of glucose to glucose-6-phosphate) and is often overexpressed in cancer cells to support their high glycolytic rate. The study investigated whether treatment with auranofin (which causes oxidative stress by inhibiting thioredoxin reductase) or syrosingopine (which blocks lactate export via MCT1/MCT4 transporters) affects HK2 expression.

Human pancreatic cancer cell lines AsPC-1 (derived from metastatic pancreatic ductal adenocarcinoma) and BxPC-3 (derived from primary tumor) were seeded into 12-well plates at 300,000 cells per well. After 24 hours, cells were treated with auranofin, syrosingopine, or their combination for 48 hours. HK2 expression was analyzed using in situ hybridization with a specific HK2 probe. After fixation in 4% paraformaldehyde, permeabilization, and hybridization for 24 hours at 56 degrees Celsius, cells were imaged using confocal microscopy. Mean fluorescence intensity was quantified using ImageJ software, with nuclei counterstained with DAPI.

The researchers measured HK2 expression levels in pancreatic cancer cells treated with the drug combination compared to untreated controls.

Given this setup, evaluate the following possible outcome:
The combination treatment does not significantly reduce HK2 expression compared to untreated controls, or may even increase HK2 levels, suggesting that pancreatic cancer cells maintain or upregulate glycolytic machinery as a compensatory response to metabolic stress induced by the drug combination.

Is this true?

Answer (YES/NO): NO